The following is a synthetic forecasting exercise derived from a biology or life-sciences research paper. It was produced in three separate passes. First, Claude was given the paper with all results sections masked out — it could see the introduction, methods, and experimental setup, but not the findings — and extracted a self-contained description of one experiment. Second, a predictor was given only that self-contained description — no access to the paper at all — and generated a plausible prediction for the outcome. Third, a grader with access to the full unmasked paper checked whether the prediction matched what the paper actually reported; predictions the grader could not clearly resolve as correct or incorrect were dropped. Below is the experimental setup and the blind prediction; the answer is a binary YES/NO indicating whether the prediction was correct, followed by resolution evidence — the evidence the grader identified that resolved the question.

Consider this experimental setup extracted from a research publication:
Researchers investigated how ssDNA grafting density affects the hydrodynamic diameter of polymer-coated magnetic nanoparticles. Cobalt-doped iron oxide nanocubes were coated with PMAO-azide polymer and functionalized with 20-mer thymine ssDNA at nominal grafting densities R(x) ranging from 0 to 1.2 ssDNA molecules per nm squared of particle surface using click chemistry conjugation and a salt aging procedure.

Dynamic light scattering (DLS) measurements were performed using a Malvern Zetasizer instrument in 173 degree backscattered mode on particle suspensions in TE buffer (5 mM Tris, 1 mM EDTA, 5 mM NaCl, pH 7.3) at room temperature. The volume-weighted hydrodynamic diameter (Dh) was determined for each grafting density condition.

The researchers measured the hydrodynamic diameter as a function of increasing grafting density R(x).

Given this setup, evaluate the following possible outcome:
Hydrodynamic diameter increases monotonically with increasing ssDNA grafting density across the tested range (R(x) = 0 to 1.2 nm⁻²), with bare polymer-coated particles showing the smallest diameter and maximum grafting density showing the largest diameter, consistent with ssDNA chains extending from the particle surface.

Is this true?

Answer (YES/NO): NO